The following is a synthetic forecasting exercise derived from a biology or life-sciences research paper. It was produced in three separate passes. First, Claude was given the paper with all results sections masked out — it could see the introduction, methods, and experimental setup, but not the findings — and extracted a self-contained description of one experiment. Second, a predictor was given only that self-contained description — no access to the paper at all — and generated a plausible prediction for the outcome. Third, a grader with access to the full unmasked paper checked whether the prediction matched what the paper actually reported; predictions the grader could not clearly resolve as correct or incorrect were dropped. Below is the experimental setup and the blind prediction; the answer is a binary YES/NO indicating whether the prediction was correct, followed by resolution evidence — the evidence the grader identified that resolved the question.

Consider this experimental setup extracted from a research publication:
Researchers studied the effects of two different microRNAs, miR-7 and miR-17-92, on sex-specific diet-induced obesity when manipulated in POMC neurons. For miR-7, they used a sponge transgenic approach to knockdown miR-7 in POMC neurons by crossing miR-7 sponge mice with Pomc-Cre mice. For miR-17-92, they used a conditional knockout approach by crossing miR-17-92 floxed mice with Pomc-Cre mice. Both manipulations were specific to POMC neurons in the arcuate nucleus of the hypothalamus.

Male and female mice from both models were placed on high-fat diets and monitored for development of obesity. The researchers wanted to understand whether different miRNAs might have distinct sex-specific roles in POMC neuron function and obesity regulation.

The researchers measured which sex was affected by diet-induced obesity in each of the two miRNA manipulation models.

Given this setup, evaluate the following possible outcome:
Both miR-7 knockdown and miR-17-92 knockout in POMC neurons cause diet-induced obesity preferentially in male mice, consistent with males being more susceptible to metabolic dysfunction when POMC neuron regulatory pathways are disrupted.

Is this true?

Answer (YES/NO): NO